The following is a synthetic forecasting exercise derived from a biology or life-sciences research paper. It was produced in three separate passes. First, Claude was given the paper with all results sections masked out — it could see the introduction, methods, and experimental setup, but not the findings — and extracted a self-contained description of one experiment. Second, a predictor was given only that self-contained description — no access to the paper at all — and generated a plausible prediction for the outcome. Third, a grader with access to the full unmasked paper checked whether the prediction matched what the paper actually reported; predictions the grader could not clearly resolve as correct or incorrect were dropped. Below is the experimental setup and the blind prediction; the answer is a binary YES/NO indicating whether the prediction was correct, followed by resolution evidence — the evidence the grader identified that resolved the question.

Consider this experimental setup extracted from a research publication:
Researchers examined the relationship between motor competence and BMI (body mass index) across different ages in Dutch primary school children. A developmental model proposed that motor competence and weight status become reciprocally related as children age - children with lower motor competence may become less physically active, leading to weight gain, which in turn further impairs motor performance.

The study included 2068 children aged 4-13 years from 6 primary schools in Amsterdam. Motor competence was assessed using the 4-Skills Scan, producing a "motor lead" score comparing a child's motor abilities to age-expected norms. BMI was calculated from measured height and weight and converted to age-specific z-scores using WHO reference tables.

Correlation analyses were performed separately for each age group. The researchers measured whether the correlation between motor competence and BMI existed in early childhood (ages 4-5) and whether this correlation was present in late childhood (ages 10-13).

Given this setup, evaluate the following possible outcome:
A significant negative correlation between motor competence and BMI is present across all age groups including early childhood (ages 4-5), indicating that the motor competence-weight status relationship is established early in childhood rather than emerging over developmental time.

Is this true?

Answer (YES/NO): NO